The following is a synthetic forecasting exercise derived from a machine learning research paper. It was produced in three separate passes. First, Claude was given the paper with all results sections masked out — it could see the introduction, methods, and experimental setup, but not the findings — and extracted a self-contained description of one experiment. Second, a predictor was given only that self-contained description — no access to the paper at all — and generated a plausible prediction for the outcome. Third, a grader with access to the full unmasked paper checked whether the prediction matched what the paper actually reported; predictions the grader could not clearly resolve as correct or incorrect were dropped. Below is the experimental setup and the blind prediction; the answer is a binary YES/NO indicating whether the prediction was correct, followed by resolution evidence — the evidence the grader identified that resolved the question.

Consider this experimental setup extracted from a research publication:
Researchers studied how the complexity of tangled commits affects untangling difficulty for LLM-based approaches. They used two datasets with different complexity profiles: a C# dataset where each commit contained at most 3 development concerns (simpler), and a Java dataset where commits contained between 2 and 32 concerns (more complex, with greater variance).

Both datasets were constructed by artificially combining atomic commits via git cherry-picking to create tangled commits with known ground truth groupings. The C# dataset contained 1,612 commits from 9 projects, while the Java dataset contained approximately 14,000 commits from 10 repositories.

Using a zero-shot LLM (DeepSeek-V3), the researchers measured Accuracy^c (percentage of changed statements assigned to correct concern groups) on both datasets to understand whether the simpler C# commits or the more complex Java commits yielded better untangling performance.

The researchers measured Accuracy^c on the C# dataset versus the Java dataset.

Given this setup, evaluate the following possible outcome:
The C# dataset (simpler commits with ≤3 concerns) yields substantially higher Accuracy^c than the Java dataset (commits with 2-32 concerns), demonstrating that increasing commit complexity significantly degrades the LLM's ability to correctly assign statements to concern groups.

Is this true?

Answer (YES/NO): NO